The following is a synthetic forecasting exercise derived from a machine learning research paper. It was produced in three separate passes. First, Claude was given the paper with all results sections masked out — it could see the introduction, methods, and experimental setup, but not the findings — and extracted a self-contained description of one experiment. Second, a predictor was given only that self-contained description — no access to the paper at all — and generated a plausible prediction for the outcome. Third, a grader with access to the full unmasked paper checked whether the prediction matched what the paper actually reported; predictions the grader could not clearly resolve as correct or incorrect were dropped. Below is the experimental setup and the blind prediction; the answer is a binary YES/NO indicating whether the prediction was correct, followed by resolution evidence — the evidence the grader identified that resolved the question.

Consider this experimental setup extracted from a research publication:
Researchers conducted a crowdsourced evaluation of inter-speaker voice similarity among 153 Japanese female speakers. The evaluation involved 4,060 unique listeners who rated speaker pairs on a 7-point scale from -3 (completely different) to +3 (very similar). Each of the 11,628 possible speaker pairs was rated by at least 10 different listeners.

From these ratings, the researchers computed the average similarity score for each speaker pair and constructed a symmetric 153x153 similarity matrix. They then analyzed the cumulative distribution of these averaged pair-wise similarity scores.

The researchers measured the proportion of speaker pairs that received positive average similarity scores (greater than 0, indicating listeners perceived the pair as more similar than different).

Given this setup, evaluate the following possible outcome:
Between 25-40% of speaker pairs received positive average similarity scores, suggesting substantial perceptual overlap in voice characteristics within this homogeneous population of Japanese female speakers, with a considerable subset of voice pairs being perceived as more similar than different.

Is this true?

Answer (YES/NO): YES